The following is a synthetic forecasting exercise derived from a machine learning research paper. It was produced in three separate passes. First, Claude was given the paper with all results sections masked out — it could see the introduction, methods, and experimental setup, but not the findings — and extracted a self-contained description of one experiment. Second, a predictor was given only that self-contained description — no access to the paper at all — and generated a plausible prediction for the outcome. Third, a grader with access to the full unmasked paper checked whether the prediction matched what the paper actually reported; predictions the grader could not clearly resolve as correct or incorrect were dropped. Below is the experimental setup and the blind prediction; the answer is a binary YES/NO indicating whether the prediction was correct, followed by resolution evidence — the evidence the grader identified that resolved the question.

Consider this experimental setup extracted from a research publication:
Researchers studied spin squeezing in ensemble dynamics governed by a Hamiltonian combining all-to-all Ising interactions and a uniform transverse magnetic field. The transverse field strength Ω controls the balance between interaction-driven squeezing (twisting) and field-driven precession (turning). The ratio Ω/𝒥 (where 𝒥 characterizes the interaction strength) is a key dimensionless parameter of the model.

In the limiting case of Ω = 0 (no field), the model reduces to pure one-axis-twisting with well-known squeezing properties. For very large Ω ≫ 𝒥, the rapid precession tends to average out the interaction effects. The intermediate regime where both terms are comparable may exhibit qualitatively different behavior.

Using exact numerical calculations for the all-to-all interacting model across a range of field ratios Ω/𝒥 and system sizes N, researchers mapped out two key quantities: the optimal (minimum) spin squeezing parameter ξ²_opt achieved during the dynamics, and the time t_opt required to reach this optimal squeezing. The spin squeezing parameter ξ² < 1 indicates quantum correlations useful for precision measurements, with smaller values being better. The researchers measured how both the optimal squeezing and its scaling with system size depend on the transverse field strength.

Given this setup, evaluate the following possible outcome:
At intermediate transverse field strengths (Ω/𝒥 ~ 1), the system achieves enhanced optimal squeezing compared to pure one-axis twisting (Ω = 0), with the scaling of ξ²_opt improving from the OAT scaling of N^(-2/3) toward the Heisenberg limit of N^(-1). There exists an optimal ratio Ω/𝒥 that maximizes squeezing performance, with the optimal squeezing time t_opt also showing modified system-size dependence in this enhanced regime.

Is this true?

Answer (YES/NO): NO